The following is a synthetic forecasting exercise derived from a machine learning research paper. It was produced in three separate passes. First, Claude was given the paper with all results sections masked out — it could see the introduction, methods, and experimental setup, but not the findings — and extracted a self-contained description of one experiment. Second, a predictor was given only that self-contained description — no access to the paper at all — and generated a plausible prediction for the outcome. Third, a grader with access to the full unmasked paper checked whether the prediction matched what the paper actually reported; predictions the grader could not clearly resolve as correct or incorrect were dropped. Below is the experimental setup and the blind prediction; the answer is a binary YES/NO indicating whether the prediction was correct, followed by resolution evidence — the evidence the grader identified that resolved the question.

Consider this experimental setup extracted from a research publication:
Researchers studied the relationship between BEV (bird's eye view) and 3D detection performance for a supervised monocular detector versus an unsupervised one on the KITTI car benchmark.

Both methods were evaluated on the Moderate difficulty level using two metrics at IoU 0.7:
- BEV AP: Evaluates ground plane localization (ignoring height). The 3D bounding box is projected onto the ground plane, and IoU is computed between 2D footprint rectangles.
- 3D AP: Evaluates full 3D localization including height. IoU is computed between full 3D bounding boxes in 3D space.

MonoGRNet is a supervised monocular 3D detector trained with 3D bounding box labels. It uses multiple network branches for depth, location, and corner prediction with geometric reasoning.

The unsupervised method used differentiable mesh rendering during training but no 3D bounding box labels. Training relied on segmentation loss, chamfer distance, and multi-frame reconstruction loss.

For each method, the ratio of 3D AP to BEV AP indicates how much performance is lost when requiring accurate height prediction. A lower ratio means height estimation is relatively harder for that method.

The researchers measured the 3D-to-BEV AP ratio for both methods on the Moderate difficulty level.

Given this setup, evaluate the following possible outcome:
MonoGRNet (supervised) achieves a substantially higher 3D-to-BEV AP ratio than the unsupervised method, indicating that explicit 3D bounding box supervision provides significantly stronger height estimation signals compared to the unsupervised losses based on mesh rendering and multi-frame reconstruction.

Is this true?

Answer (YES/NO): YES